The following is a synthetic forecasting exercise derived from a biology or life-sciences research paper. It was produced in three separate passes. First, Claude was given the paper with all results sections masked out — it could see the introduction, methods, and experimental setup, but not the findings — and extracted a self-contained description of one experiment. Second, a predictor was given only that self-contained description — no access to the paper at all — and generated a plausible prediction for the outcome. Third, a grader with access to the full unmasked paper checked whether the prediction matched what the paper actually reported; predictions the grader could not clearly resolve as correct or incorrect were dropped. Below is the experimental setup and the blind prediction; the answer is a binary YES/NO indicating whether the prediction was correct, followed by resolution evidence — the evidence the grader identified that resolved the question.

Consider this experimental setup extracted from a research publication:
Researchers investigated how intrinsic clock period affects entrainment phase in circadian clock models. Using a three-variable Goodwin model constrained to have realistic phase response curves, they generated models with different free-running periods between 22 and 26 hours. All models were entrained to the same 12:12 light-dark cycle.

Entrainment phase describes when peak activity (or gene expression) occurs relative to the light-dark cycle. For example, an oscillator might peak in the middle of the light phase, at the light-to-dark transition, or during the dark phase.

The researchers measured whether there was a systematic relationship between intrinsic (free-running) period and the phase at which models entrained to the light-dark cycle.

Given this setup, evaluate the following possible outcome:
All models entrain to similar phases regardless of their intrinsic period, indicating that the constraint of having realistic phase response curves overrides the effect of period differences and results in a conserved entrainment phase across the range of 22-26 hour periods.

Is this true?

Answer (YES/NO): NO